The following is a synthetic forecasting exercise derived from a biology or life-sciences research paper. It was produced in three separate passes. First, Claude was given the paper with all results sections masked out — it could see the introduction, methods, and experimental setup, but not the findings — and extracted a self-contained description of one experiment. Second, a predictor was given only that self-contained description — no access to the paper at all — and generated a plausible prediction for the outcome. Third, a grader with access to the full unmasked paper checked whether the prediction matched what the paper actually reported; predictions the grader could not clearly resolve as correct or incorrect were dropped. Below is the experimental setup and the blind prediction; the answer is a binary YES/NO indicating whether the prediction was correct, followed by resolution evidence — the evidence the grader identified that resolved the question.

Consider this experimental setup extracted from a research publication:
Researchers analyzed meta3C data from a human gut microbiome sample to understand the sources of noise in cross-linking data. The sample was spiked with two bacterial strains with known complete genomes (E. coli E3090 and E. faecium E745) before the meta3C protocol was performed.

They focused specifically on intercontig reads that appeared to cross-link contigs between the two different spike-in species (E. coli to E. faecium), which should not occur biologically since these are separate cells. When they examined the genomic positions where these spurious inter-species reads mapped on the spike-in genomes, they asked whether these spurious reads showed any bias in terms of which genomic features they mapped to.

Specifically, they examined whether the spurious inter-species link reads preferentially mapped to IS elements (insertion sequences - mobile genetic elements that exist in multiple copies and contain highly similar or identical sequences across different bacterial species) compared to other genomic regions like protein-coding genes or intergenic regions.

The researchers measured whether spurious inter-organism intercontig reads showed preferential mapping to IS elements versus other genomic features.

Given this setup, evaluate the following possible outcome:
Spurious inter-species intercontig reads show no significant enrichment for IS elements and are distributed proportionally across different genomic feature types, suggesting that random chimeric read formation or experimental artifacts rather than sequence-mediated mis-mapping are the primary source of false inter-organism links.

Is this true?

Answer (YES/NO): NO